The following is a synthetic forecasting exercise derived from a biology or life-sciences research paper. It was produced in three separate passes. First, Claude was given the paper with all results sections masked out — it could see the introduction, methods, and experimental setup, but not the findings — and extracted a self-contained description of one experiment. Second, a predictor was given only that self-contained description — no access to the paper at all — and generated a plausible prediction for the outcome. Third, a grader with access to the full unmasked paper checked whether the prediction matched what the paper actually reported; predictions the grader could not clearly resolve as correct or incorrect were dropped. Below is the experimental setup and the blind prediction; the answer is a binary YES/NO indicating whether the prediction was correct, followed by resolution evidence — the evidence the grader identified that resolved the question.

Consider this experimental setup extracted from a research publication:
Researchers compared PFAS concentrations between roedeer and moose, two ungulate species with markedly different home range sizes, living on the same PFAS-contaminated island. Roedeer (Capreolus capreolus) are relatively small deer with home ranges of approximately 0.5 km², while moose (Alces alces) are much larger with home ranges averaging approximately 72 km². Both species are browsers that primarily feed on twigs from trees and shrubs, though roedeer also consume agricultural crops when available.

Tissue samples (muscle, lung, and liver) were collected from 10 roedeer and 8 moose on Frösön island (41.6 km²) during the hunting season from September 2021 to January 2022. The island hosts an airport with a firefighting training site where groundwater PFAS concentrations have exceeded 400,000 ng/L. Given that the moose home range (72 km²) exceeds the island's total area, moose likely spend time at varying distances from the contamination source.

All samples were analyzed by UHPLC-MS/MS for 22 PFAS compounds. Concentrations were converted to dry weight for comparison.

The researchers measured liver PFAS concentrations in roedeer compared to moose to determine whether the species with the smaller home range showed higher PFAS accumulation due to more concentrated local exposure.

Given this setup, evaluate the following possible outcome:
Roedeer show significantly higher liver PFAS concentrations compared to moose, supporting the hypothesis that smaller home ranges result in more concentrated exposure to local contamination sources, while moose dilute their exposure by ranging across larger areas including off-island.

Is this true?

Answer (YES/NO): NO